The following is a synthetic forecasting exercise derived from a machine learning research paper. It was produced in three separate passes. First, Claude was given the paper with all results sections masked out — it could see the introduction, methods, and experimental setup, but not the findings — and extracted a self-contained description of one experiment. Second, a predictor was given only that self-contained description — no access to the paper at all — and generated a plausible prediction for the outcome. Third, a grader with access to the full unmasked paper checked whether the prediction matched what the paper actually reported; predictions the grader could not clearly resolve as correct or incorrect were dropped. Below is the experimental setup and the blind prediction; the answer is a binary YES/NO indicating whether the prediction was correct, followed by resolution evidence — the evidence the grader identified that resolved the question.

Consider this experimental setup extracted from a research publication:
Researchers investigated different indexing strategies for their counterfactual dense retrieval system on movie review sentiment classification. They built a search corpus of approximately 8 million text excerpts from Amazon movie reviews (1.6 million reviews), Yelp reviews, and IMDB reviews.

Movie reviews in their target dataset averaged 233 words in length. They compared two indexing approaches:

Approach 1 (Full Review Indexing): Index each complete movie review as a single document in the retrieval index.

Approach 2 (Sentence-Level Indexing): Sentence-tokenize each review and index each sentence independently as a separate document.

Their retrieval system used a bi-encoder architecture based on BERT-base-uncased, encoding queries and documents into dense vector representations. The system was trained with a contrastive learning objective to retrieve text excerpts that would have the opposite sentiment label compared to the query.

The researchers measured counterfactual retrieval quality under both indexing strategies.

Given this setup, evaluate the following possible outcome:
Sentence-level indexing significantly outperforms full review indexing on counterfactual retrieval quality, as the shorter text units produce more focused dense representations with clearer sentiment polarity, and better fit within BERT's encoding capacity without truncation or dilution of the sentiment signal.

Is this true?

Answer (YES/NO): YES